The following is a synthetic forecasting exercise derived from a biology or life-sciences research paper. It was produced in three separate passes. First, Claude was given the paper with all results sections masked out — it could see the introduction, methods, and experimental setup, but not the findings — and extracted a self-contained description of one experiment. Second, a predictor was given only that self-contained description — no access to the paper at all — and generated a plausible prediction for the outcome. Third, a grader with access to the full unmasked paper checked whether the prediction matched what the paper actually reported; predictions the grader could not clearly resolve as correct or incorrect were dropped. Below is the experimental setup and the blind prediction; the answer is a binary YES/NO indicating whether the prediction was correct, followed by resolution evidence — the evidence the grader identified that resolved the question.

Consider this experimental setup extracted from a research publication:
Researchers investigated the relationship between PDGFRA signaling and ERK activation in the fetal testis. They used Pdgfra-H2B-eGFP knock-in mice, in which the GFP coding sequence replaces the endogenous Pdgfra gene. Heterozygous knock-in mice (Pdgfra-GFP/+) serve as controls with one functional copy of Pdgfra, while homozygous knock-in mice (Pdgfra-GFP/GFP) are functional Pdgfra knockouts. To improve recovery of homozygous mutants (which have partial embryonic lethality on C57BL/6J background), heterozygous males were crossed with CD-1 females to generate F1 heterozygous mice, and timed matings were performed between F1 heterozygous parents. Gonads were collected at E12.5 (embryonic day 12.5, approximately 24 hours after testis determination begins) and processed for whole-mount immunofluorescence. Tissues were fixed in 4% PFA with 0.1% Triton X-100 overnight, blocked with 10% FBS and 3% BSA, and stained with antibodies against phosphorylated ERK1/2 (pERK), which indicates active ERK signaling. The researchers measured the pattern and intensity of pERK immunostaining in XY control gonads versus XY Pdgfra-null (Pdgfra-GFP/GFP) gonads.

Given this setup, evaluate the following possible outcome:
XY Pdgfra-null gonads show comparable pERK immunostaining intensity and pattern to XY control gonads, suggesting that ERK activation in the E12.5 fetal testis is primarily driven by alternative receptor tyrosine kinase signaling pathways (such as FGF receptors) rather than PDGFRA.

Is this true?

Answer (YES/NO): NO